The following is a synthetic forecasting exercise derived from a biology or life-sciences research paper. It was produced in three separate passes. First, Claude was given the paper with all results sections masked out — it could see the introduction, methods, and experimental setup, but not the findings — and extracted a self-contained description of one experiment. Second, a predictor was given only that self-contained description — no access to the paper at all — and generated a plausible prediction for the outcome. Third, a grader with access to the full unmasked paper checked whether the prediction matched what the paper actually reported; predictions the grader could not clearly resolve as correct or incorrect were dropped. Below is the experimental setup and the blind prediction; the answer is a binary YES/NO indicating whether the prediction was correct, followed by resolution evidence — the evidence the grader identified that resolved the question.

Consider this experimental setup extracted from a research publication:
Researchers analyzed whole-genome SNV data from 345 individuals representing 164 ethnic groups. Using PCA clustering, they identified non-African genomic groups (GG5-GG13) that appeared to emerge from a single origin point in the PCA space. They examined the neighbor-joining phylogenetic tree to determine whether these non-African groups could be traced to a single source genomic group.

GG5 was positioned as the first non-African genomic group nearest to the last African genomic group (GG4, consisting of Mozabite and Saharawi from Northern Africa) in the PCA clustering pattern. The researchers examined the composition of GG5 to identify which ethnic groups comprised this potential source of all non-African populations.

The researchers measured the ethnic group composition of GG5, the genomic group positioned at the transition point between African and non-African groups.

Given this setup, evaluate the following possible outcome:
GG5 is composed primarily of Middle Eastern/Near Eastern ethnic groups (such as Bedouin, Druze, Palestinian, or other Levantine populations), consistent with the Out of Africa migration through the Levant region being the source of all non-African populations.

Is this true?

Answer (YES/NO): YES